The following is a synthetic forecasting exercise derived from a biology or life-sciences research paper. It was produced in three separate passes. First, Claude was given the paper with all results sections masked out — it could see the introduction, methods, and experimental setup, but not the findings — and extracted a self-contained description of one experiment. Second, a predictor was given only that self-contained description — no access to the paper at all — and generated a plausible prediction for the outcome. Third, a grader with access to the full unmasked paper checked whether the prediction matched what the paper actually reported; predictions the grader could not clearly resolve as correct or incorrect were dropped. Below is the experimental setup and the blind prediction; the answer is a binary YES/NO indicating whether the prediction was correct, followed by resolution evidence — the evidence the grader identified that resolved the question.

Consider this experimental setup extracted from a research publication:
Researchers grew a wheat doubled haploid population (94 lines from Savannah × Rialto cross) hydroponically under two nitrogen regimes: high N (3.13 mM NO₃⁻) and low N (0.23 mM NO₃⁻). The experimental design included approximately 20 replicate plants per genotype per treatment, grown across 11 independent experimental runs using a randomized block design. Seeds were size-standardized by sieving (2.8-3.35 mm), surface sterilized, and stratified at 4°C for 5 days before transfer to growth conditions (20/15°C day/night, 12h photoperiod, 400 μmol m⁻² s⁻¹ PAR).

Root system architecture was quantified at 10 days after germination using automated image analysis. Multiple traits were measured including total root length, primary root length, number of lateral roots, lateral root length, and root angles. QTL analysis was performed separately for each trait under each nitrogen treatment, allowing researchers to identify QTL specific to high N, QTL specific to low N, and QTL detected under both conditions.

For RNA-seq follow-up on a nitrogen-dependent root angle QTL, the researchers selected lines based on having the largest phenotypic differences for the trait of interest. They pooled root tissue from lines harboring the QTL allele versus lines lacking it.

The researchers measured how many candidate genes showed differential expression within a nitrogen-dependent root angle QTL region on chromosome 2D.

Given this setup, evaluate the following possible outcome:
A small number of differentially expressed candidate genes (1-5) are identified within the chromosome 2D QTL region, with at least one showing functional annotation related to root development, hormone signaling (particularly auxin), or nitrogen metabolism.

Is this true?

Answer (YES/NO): NO